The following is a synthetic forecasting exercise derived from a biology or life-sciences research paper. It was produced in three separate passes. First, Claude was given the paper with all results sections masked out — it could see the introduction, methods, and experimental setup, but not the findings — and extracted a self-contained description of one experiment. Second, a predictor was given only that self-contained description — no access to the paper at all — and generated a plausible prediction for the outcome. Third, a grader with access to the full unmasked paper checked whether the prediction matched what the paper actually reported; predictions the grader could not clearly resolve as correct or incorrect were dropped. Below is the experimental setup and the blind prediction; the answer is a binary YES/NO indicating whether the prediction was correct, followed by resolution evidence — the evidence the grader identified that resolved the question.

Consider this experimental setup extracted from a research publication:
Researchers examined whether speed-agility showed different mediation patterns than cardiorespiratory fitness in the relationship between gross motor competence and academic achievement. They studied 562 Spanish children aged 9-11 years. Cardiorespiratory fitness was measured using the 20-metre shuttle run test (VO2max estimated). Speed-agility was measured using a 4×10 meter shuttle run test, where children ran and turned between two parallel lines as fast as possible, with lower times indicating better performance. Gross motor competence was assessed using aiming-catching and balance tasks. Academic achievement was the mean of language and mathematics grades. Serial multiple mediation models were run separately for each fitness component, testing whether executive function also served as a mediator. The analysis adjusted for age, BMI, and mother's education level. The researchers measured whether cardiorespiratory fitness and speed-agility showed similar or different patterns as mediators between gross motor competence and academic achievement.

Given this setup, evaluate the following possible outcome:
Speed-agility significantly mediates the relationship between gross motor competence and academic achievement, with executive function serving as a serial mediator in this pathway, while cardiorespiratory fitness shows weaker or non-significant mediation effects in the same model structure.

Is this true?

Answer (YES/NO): NO